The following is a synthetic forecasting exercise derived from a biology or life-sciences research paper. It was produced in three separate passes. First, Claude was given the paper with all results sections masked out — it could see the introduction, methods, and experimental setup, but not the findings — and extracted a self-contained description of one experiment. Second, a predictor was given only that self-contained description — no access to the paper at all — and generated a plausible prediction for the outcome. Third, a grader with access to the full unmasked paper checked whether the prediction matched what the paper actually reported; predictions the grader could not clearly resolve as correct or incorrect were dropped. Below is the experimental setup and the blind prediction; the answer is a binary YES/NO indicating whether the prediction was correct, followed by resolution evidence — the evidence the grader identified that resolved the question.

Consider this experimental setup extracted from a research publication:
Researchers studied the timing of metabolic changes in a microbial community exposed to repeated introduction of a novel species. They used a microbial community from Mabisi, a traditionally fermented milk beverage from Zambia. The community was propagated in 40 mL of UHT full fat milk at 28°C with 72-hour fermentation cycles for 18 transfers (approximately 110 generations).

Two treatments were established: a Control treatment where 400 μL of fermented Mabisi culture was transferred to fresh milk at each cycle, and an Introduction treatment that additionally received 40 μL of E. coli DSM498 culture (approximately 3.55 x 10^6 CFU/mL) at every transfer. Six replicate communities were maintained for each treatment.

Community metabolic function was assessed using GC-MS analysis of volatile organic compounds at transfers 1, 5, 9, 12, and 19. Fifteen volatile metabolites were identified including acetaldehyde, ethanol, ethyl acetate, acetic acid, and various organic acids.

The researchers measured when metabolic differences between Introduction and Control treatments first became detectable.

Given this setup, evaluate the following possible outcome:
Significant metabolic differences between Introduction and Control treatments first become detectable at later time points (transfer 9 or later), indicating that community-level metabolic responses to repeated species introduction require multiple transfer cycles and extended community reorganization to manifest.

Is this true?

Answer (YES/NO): NO